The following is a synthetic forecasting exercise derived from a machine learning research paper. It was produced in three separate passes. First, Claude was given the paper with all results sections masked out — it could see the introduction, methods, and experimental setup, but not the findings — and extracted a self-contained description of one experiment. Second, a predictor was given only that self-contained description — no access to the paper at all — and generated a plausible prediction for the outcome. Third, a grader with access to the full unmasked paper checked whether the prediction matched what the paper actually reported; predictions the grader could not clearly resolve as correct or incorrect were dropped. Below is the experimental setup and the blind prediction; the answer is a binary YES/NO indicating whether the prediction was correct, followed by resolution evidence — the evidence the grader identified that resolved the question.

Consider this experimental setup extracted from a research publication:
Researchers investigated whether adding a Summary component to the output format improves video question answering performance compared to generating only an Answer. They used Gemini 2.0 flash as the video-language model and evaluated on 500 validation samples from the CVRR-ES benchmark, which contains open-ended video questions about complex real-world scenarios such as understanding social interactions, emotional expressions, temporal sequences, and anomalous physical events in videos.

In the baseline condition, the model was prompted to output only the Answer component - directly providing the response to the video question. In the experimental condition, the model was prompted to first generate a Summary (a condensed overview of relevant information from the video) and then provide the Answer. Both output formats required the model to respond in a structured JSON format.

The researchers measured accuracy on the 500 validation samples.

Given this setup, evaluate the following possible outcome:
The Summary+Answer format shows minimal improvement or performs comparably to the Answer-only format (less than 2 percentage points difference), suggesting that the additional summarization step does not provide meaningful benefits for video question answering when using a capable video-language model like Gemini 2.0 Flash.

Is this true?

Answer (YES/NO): NO